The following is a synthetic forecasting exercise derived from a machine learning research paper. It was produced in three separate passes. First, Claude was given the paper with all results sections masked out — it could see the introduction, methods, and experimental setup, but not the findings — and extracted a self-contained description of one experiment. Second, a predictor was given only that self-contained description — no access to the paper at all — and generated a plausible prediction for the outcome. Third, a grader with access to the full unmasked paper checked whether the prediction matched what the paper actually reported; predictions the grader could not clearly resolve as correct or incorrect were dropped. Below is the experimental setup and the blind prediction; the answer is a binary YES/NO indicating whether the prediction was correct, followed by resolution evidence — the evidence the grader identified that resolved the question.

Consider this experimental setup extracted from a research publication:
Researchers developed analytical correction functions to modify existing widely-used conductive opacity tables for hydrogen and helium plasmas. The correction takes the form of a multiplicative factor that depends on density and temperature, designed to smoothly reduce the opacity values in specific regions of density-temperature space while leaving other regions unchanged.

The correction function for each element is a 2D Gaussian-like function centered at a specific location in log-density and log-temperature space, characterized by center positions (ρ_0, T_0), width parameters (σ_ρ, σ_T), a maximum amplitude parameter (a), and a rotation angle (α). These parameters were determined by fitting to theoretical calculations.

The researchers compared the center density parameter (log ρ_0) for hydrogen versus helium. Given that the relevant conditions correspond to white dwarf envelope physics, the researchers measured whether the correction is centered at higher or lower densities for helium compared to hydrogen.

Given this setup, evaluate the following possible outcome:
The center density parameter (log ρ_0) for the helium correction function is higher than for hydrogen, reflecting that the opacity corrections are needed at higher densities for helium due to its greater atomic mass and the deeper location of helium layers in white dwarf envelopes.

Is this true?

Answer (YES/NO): YES